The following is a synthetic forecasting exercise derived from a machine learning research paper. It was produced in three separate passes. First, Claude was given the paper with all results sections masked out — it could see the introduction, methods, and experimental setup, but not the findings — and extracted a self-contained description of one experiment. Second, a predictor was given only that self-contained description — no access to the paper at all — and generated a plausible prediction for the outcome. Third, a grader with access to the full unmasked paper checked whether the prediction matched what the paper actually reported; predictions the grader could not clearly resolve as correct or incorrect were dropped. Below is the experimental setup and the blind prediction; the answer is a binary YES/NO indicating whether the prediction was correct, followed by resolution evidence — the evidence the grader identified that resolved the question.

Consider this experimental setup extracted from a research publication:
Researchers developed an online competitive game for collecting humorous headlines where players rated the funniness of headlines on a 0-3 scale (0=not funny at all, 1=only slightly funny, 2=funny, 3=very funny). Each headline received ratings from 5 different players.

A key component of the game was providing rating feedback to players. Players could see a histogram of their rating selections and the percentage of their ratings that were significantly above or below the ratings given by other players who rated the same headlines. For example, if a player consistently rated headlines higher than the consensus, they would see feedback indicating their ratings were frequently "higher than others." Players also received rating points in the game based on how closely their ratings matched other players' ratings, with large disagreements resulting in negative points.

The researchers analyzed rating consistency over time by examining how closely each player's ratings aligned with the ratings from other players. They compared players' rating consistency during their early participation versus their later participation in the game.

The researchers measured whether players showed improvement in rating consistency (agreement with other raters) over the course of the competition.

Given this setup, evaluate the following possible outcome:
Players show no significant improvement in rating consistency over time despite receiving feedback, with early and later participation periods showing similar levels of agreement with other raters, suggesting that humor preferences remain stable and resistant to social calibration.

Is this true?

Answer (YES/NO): NO